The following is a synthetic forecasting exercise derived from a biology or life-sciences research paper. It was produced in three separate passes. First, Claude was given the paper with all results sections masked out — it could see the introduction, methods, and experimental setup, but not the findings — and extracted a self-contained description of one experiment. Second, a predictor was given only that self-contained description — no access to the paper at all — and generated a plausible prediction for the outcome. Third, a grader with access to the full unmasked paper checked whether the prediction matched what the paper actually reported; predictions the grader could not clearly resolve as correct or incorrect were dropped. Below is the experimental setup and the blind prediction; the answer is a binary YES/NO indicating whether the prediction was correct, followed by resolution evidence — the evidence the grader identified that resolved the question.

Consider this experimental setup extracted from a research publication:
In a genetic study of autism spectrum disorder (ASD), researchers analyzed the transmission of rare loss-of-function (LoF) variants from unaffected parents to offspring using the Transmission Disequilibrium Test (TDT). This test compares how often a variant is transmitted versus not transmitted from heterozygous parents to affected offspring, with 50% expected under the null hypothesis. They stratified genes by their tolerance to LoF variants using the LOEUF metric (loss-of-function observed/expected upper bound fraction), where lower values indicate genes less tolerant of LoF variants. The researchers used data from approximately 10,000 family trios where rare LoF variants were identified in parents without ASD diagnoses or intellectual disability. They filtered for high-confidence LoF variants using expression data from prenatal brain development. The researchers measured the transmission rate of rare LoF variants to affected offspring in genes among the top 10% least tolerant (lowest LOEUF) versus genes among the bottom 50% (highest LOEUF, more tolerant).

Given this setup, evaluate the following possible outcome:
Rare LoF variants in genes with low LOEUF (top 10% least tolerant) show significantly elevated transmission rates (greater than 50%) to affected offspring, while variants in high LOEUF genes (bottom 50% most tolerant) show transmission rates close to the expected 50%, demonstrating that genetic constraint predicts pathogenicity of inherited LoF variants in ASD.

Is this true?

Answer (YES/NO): YES